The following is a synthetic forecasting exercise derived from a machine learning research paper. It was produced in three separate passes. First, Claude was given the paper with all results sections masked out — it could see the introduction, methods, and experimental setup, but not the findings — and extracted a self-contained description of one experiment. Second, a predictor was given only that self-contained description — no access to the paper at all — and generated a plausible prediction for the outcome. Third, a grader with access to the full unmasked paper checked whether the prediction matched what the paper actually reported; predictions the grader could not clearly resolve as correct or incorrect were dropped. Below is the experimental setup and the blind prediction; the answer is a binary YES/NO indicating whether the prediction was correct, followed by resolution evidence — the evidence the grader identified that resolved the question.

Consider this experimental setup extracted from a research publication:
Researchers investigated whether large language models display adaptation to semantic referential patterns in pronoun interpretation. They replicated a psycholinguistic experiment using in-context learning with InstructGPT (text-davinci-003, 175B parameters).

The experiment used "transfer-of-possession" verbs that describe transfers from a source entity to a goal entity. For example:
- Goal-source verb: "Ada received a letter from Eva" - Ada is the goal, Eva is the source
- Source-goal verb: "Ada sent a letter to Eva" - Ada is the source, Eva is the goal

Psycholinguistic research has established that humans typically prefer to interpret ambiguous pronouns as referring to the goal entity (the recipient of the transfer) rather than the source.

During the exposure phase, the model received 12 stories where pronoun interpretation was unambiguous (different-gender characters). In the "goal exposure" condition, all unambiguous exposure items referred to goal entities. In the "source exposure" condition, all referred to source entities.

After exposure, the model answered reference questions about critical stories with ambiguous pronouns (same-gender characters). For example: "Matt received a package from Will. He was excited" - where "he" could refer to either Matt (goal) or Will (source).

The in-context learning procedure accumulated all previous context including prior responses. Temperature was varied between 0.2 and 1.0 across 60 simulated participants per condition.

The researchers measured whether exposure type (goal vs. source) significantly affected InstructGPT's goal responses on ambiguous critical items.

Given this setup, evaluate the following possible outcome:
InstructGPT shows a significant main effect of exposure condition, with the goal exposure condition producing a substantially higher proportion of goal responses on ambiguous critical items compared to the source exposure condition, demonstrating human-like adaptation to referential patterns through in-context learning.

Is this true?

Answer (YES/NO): NO